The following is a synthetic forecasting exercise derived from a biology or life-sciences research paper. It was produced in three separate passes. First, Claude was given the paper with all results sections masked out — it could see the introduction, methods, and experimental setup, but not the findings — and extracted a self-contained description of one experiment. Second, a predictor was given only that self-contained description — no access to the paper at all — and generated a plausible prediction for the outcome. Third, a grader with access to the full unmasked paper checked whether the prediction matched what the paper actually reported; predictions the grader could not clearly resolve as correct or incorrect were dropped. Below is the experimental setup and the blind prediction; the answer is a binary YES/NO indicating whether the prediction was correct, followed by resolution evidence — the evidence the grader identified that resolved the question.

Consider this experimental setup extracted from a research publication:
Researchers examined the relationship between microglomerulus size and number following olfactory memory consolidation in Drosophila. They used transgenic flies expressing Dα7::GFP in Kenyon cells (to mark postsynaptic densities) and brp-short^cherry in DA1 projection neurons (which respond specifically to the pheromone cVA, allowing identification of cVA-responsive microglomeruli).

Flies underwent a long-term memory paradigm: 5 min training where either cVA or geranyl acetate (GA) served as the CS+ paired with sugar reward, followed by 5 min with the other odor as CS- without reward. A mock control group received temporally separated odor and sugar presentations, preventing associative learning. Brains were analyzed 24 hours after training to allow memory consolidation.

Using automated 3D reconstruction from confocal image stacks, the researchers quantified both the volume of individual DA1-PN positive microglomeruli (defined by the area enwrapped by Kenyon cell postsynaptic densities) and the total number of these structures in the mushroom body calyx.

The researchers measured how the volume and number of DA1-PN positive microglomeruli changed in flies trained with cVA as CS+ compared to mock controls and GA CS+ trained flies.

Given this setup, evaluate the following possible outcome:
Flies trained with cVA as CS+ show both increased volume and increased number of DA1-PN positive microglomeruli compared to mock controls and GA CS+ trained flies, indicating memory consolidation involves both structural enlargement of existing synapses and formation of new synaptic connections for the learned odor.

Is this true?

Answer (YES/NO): NO